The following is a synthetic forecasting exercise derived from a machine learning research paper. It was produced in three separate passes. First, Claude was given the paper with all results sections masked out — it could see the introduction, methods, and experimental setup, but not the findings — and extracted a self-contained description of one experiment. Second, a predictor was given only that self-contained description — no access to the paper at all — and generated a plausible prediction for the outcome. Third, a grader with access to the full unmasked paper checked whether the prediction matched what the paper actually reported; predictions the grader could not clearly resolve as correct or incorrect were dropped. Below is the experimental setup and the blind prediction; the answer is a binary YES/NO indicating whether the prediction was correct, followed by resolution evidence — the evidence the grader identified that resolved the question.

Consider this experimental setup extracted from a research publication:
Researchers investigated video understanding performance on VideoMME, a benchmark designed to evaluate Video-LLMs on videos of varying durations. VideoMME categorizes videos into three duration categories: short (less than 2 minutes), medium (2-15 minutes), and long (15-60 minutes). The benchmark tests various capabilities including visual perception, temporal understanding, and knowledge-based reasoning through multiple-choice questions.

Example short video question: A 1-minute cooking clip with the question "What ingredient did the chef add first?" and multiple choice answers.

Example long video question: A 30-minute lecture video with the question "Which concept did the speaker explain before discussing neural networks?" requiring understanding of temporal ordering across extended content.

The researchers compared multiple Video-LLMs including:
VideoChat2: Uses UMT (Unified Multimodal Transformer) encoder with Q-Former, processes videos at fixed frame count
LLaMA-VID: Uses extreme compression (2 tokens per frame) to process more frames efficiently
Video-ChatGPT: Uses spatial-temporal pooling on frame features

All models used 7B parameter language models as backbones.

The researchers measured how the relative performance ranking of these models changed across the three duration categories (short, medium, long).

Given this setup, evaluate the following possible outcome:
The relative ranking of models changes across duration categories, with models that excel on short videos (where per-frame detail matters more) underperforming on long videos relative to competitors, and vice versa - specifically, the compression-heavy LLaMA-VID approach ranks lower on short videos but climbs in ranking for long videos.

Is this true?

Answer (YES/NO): NO